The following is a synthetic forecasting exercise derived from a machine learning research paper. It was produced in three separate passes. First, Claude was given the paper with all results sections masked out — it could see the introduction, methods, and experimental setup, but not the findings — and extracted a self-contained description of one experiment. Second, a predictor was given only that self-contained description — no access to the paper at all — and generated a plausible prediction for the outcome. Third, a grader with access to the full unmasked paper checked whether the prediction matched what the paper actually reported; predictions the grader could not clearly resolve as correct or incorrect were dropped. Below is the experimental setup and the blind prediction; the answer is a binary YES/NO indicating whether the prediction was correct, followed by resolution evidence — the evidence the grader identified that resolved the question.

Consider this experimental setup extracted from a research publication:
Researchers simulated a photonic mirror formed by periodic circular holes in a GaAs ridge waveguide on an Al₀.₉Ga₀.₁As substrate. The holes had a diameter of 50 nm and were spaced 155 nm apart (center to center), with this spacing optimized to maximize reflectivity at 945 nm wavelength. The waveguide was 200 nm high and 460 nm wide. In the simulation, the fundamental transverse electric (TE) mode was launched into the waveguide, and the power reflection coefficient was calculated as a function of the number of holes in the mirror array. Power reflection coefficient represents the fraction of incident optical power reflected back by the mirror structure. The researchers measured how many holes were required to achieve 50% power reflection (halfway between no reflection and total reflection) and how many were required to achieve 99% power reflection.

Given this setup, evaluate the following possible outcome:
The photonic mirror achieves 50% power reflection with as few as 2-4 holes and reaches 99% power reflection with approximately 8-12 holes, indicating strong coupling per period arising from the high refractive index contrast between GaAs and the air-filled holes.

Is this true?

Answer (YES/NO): NO